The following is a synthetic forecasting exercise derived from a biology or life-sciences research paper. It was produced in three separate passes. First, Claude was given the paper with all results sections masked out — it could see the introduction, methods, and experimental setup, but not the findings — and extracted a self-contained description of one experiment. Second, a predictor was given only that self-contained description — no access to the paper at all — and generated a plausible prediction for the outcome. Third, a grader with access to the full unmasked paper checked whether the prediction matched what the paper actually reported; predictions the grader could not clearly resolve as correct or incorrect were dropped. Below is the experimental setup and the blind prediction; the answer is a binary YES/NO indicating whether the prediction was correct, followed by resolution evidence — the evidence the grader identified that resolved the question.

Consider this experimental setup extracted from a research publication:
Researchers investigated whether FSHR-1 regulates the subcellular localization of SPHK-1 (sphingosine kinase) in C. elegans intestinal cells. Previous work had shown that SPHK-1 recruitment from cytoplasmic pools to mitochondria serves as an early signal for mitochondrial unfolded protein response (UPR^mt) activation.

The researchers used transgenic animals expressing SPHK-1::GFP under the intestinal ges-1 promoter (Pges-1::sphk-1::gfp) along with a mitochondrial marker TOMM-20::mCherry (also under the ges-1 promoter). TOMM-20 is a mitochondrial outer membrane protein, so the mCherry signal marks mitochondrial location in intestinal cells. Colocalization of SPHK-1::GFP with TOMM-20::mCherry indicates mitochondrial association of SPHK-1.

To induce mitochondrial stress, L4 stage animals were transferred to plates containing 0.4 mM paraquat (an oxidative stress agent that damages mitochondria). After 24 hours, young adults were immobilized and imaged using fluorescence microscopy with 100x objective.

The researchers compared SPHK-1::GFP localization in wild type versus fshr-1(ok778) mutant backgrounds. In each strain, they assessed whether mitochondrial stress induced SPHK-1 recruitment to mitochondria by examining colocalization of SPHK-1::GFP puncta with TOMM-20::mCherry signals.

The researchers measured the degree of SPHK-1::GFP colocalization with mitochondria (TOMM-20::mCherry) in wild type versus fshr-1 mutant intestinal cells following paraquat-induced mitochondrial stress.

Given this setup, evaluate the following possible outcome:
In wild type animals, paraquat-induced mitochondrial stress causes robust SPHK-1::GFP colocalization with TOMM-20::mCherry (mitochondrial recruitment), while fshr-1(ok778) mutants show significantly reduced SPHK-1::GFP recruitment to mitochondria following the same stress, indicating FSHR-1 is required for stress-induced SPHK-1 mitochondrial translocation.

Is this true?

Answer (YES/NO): YES